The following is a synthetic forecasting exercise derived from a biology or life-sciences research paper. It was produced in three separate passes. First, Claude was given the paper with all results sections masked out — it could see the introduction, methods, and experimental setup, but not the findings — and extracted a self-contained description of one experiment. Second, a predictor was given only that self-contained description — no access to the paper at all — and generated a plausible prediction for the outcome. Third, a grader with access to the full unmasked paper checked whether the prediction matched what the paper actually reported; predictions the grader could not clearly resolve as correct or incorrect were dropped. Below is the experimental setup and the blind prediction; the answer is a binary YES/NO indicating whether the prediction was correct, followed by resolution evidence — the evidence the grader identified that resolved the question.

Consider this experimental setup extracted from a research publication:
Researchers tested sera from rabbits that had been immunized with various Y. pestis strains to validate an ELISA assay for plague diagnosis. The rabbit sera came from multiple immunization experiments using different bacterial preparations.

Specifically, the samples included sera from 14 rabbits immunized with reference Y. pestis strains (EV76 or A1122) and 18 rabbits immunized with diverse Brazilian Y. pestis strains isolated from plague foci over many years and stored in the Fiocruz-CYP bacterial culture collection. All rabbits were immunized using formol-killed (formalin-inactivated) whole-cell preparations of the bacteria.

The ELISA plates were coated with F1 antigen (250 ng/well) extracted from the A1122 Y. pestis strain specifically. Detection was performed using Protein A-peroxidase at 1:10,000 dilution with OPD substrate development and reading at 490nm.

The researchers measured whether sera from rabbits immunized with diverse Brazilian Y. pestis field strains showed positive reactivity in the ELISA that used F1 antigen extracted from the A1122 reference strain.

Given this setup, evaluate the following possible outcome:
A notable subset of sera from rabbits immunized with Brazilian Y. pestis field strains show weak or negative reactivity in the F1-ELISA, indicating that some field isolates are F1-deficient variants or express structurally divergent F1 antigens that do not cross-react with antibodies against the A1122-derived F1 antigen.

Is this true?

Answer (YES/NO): NO